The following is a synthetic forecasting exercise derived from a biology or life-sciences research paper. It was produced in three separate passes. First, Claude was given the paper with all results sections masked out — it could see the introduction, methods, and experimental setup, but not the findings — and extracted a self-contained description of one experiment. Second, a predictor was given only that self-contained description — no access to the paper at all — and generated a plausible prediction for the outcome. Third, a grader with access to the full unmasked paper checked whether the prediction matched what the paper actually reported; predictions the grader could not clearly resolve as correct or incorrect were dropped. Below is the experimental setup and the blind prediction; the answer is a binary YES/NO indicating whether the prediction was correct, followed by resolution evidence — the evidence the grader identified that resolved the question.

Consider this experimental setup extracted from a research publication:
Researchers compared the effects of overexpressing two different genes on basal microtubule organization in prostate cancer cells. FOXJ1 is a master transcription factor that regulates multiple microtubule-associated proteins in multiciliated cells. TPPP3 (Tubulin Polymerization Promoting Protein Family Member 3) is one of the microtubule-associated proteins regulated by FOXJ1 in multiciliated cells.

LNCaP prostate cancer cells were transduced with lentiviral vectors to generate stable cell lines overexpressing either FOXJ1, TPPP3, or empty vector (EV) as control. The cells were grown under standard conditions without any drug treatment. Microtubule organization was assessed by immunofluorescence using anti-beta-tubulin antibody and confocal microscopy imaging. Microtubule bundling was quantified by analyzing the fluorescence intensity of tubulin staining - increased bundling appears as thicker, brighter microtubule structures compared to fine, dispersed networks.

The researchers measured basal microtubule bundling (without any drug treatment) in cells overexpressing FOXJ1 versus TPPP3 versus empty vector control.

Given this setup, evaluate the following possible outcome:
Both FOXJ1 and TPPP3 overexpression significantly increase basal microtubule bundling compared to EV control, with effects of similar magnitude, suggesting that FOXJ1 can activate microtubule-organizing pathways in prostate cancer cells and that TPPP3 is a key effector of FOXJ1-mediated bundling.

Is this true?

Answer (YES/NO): NO